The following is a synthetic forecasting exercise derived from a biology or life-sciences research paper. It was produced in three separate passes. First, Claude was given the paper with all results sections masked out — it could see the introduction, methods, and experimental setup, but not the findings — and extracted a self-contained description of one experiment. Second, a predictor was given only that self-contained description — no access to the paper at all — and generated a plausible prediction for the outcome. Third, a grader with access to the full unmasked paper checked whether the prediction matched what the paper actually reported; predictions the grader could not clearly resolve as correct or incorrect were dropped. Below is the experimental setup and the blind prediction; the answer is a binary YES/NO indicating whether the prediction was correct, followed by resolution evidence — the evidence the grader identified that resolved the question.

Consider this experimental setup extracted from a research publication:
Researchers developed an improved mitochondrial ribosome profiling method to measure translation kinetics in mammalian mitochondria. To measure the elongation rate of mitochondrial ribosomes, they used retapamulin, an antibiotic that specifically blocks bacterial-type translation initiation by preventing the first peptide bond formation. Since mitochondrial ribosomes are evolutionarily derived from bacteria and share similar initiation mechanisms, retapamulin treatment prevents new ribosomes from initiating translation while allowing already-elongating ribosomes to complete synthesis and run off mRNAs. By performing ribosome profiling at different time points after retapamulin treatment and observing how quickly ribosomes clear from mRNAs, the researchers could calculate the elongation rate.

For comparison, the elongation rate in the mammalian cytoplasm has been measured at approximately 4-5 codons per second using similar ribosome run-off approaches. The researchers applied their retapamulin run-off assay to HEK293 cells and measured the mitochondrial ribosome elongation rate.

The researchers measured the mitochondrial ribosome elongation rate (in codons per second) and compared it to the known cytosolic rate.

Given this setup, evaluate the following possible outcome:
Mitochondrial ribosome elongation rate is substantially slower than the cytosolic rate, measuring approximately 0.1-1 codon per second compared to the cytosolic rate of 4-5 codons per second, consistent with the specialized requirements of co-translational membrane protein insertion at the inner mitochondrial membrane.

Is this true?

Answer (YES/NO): YES